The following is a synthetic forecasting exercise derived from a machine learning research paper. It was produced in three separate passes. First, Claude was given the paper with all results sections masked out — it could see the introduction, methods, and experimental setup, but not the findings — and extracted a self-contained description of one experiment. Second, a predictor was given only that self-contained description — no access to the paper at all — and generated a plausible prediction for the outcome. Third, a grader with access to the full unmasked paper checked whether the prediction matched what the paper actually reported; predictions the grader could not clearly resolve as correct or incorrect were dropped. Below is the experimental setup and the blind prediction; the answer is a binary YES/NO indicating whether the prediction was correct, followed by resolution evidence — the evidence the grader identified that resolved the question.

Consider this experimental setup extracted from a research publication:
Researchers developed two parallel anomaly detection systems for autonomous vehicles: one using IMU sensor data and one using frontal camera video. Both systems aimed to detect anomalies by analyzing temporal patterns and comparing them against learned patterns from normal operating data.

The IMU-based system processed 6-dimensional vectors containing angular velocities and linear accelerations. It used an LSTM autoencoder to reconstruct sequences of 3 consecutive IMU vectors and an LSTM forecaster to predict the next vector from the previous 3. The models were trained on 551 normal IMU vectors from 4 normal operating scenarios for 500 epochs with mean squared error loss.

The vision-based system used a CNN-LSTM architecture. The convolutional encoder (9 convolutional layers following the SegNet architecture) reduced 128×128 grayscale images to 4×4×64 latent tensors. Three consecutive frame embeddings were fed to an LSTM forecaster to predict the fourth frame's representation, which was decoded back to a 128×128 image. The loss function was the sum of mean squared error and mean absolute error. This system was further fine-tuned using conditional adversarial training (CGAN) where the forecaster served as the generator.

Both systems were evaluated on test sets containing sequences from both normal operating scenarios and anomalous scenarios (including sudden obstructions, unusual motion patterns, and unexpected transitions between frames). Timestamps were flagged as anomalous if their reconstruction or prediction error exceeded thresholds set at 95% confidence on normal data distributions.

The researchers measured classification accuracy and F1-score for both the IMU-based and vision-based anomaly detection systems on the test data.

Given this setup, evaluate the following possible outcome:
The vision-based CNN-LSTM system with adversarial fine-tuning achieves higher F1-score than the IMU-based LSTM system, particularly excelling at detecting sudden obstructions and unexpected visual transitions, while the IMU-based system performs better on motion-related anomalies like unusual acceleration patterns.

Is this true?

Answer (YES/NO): NO